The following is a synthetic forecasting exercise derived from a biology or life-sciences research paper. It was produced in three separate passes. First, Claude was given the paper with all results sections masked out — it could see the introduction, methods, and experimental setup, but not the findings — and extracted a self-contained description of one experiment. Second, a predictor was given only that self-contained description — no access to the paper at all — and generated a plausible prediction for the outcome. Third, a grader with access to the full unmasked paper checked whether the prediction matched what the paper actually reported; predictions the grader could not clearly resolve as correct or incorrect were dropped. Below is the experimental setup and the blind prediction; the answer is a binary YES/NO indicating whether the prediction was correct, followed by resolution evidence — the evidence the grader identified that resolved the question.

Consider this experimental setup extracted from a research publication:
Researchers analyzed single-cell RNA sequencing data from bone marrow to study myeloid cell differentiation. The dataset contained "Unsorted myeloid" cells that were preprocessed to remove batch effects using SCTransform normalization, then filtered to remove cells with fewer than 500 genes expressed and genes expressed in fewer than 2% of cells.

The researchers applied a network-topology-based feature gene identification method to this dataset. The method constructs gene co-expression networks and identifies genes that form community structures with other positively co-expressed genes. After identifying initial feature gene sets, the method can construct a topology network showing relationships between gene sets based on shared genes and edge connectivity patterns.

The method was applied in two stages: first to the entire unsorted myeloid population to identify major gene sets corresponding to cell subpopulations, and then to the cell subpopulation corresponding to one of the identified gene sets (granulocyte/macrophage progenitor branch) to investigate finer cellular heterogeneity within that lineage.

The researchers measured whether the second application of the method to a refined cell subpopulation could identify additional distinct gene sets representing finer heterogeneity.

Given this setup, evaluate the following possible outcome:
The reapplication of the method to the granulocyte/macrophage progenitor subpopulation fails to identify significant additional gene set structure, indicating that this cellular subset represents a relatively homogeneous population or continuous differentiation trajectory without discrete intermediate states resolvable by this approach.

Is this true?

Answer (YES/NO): NO